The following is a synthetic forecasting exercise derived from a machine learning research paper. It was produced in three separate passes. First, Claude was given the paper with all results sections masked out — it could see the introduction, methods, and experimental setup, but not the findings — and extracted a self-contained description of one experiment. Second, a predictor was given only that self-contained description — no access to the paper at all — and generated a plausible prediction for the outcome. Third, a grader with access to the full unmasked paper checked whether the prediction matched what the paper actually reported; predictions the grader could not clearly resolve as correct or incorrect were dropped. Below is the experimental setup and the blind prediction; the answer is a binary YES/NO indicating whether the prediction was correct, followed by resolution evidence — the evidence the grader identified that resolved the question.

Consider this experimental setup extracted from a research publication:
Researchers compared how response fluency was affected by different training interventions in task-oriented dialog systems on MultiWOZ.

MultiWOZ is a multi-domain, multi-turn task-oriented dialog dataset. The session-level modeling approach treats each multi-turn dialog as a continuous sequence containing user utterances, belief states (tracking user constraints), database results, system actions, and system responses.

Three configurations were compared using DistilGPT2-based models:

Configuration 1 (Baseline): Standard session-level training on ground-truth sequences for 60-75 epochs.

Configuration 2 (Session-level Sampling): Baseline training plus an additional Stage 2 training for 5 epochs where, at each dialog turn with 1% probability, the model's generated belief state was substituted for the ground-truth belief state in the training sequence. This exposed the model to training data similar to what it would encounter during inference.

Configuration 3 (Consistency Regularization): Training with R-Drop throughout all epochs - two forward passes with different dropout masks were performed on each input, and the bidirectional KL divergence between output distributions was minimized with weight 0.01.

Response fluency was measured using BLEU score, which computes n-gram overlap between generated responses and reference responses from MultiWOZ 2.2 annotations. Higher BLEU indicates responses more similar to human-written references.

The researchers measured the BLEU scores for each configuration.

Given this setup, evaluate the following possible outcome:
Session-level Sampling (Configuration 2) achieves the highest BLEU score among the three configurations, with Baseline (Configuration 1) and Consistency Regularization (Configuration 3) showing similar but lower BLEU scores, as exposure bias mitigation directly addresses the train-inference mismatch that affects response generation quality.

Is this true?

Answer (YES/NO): NO